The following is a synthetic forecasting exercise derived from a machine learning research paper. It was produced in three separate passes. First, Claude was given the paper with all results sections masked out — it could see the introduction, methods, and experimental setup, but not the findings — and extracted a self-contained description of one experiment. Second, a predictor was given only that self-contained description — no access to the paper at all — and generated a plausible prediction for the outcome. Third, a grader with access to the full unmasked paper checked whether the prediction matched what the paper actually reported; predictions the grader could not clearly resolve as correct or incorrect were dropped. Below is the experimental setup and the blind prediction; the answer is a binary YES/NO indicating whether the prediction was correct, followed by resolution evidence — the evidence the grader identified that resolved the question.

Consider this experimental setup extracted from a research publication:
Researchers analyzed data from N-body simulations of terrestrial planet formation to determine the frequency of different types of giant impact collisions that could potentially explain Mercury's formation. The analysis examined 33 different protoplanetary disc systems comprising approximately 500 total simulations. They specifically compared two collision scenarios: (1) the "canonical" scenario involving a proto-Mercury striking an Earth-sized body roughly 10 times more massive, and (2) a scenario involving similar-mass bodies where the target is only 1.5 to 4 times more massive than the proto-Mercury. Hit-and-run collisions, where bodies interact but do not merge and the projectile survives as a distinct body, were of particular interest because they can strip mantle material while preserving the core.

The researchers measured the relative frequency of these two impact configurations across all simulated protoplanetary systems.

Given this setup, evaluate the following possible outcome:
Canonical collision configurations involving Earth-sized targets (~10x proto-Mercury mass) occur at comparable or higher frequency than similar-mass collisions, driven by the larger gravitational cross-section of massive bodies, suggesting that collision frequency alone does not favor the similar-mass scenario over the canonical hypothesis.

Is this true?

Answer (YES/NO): NO